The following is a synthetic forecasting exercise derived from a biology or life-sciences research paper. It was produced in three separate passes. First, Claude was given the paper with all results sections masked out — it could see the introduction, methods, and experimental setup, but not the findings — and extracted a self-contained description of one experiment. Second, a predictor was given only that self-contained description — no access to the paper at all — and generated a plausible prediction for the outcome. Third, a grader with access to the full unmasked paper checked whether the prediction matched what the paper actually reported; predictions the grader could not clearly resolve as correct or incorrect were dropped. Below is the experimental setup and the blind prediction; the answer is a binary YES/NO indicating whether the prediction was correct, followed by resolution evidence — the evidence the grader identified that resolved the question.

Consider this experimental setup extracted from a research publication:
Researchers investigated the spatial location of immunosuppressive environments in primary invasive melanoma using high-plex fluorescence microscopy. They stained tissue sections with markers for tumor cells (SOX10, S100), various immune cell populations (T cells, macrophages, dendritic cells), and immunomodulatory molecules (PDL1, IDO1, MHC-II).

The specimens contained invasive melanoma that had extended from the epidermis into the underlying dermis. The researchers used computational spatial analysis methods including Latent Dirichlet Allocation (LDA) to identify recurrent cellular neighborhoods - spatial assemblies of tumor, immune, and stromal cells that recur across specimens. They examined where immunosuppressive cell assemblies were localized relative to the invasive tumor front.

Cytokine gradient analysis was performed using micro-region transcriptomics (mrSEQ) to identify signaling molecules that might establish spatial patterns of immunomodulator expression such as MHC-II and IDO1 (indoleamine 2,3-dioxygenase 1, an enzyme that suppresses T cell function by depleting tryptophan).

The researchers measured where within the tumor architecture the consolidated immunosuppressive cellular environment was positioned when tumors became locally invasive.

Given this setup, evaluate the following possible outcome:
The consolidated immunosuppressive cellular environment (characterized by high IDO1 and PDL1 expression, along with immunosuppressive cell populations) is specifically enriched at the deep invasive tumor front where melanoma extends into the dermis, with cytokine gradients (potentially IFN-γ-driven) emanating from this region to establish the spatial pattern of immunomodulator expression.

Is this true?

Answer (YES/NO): NO